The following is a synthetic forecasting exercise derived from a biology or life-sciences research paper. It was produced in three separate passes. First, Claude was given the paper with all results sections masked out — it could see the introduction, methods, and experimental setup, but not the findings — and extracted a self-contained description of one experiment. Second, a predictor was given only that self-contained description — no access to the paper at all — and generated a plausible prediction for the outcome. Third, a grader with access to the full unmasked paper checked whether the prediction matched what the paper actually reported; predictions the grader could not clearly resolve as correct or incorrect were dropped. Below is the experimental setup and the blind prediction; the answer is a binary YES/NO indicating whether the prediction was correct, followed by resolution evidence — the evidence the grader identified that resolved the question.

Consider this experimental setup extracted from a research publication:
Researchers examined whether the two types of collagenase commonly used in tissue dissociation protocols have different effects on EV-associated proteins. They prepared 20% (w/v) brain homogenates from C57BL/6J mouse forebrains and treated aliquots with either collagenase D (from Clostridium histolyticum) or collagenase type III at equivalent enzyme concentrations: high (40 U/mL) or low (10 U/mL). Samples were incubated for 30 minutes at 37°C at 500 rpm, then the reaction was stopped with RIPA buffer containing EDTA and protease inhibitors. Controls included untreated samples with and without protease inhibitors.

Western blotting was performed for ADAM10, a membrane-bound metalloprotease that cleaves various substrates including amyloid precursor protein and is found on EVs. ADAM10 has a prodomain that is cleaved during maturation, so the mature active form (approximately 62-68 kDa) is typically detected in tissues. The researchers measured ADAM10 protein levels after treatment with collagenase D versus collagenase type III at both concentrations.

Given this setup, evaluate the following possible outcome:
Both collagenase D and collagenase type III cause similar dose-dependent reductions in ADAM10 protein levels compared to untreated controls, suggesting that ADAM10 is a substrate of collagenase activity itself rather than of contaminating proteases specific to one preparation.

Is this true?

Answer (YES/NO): NO